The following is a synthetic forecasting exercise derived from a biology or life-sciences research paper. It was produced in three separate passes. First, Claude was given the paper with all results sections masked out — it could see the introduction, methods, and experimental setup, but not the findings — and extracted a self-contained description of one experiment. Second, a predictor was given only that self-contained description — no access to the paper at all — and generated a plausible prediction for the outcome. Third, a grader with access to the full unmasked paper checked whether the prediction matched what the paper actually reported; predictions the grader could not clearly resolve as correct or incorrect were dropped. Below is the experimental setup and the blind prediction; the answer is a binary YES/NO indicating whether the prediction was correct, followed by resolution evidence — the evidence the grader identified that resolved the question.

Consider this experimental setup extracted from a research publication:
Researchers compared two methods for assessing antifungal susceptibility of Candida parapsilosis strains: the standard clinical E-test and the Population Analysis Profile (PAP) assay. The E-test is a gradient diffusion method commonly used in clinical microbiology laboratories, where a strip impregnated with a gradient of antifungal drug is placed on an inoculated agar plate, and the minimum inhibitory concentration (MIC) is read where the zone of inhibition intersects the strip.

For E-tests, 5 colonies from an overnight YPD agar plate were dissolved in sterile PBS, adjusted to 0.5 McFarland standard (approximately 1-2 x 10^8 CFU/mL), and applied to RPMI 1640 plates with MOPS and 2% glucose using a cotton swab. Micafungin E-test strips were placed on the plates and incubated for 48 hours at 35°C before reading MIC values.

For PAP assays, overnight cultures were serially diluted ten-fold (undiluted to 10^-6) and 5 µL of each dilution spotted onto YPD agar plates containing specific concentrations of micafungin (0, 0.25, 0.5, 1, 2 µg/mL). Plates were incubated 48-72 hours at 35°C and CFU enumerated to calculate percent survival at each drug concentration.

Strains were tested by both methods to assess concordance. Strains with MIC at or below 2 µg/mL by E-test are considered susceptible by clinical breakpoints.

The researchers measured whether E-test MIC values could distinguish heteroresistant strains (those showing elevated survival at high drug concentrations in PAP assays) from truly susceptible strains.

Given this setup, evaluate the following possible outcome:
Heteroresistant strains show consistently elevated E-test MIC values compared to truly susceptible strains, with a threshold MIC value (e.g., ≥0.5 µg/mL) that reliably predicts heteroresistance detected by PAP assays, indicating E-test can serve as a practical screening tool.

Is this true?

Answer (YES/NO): NO